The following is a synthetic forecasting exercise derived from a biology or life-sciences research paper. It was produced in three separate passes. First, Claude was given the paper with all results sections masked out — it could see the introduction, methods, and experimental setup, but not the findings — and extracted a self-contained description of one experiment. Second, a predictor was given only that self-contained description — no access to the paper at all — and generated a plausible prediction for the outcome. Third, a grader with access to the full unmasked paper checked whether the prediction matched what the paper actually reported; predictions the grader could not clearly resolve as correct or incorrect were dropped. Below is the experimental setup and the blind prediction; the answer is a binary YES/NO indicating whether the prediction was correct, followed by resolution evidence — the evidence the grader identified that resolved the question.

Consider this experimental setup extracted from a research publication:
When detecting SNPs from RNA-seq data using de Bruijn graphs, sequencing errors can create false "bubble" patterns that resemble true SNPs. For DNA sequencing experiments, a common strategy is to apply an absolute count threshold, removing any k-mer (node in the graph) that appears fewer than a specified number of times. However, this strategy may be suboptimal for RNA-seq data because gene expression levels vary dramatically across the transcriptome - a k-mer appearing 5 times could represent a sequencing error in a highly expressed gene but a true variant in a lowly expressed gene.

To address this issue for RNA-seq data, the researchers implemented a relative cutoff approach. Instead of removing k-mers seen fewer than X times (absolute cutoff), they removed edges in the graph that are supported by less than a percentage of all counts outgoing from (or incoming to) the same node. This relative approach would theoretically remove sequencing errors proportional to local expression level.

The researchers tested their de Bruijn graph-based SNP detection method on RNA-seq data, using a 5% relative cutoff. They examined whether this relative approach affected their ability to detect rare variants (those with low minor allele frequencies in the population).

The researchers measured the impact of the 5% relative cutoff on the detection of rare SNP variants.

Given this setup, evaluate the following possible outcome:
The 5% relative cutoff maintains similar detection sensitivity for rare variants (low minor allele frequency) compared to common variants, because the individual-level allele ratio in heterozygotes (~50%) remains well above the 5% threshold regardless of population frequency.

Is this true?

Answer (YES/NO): NO